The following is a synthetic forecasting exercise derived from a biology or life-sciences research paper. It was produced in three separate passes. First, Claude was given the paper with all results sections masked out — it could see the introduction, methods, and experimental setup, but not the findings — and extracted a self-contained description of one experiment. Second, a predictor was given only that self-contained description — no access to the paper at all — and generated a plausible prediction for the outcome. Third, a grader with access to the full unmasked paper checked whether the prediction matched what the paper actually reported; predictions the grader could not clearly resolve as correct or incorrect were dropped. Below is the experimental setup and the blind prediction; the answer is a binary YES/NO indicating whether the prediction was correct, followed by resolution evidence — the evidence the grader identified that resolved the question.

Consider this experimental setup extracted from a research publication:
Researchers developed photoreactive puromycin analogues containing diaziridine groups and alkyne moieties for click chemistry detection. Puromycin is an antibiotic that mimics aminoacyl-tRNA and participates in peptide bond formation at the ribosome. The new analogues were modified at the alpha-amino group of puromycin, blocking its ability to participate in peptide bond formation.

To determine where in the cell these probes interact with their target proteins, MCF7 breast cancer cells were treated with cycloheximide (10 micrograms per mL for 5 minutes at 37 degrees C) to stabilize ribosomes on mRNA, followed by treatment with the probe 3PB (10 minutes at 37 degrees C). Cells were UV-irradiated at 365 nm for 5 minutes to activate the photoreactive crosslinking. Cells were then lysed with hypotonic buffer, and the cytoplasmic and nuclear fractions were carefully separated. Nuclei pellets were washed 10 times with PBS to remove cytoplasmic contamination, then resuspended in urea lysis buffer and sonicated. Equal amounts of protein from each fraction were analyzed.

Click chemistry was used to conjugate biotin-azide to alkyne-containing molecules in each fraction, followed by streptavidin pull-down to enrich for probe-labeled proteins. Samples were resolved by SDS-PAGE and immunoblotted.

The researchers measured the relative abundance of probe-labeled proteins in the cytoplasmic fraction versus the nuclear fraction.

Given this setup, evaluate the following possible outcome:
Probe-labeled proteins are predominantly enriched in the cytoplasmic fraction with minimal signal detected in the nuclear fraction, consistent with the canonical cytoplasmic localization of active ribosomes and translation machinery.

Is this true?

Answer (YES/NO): YES